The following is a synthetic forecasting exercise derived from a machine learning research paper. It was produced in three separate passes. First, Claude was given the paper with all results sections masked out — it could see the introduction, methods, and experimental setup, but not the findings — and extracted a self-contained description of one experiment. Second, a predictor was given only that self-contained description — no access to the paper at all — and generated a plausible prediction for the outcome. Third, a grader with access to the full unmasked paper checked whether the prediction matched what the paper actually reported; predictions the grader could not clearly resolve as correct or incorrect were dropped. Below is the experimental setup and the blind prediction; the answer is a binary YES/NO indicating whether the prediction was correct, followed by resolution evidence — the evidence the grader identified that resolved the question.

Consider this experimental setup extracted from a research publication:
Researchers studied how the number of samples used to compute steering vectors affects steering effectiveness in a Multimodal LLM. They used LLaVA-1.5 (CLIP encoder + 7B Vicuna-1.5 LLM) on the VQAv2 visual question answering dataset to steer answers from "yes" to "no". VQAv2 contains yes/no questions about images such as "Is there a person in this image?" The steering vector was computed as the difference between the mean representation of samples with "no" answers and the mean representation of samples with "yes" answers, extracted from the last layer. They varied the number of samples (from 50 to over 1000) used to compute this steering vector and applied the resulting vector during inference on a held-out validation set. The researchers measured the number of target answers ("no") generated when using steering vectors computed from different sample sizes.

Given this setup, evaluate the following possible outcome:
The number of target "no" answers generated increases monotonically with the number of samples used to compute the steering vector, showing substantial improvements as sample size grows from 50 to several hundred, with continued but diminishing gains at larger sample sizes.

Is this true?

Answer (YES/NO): NO